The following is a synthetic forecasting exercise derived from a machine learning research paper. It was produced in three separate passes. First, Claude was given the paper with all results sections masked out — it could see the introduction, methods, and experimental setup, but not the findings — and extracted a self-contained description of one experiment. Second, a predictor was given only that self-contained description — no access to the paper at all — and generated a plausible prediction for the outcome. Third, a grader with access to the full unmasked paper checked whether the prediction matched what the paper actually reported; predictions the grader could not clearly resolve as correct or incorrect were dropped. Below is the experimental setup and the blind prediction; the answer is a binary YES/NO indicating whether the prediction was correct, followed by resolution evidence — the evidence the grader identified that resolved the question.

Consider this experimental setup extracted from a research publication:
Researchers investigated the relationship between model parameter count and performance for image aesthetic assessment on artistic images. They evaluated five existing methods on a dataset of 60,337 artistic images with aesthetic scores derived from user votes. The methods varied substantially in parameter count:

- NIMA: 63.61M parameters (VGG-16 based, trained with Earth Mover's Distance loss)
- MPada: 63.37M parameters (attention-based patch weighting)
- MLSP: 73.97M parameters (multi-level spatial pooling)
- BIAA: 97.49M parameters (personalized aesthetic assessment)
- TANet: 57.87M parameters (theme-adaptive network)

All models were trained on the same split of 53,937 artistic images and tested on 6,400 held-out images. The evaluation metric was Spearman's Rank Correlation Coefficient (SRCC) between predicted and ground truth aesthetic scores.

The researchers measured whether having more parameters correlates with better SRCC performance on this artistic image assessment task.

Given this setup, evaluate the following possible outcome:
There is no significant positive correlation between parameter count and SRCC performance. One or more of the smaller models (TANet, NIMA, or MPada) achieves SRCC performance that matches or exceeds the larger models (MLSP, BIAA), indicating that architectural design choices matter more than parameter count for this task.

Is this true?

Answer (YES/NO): YES